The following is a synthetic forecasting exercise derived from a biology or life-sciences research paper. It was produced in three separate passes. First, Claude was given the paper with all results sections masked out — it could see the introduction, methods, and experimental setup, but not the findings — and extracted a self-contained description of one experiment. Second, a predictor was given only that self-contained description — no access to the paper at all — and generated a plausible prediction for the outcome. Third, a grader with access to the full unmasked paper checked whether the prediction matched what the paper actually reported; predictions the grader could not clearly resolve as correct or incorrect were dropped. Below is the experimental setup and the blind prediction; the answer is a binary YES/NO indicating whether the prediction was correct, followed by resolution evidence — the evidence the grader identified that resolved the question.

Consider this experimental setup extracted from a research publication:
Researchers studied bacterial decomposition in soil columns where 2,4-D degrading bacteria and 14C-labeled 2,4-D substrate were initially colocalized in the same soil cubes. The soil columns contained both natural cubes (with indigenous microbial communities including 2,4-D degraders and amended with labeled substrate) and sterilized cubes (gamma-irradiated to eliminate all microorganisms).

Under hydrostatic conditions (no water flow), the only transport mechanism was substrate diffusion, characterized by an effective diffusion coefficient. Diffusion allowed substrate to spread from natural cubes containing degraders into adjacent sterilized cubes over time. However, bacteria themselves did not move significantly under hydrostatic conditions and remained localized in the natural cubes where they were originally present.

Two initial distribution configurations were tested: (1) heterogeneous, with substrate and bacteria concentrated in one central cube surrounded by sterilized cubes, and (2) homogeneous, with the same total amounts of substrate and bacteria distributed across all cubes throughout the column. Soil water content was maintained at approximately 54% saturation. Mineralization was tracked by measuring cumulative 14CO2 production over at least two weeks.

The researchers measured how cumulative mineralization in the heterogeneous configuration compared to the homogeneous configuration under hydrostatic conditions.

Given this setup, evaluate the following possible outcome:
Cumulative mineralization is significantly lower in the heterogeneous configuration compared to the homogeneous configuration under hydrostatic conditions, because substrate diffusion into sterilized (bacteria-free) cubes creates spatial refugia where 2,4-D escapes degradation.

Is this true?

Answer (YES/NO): YES